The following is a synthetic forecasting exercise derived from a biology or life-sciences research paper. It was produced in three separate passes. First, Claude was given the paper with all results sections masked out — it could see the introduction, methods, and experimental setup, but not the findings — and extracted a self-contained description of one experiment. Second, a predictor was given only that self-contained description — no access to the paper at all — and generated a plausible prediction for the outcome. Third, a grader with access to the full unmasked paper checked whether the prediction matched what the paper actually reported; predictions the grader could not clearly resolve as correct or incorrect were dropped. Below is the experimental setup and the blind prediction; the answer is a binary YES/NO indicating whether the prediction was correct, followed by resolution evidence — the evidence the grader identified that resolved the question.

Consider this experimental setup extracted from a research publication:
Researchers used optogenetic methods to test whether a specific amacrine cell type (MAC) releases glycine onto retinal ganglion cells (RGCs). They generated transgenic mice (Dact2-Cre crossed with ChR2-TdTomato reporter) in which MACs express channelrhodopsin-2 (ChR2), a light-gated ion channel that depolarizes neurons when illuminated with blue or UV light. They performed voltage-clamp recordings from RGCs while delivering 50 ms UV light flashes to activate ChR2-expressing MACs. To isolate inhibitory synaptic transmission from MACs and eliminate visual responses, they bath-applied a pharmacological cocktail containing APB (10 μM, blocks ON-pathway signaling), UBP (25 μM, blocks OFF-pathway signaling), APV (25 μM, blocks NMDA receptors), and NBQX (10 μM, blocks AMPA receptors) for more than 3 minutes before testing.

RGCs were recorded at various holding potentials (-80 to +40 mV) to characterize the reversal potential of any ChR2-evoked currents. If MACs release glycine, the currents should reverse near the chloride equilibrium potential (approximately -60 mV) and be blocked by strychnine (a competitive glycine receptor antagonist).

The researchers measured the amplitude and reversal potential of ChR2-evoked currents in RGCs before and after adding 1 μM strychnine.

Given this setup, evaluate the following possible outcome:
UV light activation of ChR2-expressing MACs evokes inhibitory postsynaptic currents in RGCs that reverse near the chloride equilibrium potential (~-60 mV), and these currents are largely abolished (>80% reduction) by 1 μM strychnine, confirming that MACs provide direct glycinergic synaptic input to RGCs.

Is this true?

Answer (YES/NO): YES